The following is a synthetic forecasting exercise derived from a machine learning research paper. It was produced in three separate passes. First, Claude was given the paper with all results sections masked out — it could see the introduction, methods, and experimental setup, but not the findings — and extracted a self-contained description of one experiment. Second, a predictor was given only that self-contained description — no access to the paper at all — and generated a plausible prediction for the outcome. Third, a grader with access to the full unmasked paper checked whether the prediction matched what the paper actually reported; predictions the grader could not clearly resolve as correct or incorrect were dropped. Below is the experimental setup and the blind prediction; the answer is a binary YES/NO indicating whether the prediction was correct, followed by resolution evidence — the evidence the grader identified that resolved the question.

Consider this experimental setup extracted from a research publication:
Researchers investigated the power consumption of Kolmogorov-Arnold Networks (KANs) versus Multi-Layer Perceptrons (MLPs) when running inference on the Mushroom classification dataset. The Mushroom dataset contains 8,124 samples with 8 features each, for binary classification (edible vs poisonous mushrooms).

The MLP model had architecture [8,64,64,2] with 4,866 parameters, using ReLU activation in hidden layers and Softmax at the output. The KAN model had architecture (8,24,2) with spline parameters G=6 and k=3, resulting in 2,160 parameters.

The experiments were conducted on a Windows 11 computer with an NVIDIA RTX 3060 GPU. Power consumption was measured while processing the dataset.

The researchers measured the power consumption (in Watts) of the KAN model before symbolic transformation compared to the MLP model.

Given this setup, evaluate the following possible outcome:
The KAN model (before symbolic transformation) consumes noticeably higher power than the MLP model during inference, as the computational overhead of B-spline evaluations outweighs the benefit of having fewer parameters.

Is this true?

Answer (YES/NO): YES